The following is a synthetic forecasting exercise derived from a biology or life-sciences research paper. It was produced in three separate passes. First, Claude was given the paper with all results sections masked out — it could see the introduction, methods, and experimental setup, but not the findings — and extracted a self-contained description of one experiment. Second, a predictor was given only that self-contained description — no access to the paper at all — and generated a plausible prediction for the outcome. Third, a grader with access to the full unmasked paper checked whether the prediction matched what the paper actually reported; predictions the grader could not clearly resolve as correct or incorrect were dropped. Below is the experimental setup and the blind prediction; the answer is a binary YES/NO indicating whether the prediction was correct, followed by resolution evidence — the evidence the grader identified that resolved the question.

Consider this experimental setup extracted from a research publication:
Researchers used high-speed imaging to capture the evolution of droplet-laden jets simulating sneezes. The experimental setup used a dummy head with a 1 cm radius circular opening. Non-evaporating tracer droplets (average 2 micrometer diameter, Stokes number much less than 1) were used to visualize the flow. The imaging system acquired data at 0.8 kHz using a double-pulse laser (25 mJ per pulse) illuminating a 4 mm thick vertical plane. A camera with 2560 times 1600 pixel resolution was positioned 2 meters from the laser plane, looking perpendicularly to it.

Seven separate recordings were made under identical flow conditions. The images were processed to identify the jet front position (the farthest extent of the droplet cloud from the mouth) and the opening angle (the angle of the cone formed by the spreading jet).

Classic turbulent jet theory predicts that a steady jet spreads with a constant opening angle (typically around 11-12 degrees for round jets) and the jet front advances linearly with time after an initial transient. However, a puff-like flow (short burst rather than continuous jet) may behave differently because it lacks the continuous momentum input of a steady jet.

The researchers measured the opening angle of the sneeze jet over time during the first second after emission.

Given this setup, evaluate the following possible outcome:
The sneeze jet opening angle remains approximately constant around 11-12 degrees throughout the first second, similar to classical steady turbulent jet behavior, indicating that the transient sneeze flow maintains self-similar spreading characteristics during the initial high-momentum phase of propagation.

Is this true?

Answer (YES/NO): NO